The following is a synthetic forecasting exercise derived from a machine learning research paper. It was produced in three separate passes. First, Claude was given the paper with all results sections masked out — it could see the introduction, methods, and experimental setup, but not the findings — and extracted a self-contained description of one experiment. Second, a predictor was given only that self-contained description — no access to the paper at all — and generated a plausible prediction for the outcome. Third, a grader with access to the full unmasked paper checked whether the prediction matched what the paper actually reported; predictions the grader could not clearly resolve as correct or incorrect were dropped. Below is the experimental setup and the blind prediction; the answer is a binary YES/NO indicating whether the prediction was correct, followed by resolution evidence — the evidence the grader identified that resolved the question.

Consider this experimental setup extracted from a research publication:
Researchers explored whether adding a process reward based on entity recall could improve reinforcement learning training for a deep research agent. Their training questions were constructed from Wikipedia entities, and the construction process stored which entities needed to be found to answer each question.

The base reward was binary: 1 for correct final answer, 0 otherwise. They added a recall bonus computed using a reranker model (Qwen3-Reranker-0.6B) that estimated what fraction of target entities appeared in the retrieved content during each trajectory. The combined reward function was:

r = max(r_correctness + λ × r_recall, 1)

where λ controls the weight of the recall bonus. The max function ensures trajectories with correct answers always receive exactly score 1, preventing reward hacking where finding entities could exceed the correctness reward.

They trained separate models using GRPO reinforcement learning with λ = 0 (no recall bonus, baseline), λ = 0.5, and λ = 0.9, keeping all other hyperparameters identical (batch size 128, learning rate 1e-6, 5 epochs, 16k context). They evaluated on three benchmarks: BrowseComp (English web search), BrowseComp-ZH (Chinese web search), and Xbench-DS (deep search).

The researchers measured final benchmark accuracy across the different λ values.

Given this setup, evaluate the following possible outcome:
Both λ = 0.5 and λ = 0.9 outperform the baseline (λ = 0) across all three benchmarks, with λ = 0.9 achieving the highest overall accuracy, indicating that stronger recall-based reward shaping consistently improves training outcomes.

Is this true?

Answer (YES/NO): NO